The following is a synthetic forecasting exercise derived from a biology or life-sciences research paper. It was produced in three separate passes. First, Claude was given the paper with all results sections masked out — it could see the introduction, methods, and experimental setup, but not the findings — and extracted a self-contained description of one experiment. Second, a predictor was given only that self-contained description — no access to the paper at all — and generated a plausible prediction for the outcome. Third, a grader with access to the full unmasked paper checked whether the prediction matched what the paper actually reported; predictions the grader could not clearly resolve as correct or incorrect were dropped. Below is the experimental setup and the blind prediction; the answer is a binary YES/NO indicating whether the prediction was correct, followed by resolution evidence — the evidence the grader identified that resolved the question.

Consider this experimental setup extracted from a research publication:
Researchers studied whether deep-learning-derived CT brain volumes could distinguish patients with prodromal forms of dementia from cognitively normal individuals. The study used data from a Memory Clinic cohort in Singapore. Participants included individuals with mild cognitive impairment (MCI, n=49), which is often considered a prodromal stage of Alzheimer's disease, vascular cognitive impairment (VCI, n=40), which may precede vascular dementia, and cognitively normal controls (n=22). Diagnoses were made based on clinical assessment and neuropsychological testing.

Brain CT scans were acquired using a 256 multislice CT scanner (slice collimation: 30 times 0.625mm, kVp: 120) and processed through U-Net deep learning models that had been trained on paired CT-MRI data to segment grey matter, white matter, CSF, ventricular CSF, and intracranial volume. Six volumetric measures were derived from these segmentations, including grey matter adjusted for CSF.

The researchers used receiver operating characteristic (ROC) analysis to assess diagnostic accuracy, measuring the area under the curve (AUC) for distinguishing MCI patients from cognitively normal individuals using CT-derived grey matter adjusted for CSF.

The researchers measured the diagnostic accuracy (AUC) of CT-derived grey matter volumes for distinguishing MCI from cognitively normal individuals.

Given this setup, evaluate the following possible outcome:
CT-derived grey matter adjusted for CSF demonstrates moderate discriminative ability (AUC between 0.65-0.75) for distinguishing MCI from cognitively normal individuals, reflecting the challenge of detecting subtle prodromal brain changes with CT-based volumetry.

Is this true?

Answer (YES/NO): YES